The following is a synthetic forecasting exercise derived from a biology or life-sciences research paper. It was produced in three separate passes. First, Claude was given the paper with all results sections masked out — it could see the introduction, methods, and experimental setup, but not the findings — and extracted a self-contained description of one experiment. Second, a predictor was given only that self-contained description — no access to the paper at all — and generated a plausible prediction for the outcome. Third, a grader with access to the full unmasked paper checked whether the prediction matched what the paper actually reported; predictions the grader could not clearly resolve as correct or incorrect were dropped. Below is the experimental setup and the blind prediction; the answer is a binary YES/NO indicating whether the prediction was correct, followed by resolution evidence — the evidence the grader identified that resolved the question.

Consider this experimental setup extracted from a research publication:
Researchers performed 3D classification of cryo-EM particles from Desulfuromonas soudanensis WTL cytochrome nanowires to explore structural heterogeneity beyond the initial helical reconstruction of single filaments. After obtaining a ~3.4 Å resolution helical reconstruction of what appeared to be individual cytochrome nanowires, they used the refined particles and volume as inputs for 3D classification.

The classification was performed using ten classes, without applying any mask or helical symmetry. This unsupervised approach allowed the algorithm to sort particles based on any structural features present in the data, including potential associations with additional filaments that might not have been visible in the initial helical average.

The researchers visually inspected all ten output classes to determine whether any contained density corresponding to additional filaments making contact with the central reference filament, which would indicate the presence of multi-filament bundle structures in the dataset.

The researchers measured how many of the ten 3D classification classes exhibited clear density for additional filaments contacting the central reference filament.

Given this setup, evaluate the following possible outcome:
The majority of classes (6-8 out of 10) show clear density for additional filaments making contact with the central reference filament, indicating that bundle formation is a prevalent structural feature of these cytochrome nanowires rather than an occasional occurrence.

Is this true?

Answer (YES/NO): NO